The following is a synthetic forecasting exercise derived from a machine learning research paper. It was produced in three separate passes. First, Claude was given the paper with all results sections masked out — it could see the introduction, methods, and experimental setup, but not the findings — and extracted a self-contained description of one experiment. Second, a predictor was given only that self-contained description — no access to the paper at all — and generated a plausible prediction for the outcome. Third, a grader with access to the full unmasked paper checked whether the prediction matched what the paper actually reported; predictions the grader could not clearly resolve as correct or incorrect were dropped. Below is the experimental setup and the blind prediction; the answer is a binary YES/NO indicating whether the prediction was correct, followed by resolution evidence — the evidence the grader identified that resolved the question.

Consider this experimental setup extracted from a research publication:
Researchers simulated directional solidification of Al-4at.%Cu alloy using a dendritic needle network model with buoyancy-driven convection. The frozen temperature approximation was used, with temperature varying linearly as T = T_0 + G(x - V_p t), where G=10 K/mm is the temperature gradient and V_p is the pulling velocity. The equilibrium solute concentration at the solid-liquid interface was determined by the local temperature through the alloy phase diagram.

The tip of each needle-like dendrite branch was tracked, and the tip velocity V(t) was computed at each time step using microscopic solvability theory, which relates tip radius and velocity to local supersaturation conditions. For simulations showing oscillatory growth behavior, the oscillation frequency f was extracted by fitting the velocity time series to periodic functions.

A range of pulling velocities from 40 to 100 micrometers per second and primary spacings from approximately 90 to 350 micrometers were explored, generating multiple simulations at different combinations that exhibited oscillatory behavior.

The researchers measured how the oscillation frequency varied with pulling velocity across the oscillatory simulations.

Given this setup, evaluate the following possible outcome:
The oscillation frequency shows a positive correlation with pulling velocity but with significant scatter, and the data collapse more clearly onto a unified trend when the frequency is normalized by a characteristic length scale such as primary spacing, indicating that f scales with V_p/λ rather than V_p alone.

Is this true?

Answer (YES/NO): NO